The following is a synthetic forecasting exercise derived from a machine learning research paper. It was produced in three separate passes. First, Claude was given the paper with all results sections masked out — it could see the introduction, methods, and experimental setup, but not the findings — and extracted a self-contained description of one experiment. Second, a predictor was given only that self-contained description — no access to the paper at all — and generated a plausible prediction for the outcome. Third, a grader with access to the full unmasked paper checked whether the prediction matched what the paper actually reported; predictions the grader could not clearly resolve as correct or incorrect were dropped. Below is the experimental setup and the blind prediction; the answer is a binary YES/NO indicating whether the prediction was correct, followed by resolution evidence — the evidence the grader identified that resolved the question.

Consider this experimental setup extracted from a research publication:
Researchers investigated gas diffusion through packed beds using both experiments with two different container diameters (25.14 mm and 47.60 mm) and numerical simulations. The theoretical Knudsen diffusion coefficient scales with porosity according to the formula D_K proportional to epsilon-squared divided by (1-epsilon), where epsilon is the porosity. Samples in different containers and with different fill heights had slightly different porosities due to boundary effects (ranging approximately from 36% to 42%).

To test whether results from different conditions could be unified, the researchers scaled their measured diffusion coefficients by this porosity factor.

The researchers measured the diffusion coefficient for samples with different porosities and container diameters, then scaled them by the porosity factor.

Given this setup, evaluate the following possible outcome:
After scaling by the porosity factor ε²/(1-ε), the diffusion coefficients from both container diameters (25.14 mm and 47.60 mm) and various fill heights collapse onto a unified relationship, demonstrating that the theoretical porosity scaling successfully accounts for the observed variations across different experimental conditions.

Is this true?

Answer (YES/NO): YES